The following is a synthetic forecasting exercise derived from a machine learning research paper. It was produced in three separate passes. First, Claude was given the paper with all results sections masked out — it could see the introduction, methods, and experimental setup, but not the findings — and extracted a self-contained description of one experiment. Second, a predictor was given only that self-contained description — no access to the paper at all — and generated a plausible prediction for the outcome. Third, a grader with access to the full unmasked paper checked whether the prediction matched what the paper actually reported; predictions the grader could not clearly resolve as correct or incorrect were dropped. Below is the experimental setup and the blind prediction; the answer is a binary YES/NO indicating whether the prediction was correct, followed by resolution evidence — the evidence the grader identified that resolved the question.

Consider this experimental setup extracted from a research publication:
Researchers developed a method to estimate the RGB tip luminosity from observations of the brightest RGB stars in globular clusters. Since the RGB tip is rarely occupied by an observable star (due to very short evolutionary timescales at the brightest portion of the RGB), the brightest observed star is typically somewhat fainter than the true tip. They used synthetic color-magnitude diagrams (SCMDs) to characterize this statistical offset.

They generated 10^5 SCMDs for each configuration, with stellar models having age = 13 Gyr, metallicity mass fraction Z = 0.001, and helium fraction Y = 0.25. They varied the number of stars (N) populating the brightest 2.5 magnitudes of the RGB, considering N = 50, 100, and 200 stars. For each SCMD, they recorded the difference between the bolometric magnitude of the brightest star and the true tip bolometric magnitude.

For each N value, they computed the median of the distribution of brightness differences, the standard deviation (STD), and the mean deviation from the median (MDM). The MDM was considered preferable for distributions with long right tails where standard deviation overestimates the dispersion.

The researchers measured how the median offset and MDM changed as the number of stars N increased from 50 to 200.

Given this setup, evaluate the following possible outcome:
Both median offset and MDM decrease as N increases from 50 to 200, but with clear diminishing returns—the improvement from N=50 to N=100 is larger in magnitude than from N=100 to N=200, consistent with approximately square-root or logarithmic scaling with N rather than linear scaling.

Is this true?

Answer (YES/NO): YES